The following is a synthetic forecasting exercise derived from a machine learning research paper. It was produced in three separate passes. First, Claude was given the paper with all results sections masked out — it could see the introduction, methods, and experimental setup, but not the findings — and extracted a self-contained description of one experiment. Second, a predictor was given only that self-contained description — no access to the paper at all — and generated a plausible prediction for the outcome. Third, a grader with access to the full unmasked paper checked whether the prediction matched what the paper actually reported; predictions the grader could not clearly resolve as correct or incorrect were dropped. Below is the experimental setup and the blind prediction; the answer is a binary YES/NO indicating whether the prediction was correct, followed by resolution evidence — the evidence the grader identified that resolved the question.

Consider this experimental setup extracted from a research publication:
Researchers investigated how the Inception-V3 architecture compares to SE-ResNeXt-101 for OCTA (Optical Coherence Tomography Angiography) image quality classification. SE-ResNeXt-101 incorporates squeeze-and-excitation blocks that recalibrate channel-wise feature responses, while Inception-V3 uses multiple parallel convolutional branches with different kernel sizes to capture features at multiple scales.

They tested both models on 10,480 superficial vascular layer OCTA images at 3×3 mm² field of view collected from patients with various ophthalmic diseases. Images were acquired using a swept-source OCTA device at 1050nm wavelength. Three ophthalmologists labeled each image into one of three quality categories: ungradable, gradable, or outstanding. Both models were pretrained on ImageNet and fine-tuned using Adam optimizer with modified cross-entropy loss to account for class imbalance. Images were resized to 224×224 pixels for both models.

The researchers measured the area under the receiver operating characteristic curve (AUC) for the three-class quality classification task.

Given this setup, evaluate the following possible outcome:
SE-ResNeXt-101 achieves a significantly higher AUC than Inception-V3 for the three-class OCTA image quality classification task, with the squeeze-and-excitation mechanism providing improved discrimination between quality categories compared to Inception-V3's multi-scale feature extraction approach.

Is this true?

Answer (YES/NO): NO